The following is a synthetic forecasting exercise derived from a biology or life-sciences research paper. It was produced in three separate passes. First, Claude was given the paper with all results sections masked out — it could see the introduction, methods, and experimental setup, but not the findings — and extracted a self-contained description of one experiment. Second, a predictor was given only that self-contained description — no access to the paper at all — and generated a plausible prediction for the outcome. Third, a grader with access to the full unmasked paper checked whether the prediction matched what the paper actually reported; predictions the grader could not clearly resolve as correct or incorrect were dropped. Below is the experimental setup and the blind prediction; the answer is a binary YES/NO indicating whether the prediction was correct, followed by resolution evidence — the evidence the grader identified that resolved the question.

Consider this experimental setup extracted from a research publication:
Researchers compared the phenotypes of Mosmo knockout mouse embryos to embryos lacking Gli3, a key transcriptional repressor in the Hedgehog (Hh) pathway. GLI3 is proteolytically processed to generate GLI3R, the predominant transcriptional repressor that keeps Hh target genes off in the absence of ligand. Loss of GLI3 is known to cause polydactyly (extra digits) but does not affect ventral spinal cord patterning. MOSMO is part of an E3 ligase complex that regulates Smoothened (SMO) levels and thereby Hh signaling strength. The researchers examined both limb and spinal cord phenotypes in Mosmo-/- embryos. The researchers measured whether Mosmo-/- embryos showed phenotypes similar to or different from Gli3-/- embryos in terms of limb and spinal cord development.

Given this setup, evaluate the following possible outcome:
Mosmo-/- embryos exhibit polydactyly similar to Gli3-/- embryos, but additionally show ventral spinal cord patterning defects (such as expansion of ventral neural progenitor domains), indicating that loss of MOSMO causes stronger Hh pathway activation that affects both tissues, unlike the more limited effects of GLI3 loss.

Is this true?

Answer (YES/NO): NO